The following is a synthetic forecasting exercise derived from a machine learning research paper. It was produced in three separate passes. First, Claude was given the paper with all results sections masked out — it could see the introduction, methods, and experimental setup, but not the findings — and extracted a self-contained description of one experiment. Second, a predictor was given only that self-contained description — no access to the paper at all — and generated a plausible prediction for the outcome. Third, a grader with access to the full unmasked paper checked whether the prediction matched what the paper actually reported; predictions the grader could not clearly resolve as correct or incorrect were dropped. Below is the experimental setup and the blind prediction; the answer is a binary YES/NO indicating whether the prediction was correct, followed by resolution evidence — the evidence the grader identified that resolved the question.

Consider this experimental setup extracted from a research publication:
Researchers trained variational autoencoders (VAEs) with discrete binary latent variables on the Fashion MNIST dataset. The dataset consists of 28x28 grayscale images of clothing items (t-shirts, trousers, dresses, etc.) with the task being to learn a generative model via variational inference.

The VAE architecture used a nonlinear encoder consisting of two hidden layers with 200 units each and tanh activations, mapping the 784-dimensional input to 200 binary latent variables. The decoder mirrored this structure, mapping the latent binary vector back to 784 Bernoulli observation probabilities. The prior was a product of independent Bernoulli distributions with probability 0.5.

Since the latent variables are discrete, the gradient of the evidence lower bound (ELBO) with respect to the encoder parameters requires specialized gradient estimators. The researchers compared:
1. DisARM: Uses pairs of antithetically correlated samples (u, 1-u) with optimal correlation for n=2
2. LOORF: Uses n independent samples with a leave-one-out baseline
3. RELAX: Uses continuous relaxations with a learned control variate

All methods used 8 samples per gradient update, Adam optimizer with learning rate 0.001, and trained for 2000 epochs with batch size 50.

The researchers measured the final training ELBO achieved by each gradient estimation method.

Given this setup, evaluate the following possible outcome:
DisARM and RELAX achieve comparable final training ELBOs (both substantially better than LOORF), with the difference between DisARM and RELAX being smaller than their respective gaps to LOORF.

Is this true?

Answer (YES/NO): NO